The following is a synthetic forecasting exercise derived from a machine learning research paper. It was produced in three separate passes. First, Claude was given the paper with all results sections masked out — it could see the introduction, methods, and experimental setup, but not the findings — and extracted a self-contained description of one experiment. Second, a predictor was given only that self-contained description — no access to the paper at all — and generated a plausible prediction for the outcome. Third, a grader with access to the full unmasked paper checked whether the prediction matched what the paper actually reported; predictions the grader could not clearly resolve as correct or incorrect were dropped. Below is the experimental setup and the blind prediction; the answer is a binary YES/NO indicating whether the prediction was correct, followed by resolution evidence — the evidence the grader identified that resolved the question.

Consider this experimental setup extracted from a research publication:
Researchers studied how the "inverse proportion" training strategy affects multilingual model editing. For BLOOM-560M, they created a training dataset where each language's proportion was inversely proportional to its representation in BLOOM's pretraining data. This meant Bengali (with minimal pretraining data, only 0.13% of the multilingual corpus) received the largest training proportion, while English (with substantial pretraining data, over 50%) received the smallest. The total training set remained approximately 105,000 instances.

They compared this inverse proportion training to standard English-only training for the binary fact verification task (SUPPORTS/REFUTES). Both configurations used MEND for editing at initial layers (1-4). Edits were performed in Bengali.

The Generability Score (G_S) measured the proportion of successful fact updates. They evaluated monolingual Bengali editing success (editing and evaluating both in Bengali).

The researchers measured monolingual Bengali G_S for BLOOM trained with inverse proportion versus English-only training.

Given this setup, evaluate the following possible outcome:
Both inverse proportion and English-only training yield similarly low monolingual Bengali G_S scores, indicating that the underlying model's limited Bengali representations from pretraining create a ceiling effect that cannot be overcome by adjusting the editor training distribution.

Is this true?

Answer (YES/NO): NO